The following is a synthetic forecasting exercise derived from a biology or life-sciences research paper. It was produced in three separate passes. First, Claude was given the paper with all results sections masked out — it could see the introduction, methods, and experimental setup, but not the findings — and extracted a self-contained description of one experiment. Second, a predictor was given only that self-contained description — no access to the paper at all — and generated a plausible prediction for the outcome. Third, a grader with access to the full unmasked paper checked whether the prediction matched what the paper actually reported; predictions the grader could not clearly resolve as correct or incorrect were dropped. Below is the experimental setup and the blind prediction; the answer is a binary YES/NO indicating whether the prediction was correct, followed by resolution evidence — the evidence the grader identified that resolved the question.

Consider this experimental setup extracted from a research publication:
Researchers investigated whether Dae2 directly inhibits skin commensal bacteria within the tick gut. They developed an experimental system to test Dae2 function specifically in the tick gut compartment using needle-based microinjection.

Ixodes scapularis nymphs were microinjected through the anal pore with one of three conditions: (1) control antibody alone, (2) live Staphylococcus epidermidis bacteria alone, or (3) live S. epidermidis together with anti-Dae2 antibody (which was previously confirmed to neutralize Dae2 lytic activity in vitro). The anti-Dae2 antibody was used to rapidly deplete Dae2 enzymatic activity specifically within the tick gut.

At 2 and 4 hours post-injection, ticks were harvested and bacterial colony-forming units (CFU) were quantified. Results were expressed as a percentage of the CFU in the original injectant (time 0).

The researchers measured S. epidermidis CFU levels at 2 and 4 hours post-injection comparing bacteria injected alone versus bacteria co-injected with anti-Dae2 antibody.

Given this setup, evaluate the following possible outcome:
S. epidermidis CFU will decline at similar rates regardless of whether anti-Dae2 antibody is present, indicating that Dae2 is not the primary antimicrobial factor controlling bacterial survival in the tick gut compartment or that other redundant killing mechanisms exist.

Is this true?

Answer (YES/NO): NO